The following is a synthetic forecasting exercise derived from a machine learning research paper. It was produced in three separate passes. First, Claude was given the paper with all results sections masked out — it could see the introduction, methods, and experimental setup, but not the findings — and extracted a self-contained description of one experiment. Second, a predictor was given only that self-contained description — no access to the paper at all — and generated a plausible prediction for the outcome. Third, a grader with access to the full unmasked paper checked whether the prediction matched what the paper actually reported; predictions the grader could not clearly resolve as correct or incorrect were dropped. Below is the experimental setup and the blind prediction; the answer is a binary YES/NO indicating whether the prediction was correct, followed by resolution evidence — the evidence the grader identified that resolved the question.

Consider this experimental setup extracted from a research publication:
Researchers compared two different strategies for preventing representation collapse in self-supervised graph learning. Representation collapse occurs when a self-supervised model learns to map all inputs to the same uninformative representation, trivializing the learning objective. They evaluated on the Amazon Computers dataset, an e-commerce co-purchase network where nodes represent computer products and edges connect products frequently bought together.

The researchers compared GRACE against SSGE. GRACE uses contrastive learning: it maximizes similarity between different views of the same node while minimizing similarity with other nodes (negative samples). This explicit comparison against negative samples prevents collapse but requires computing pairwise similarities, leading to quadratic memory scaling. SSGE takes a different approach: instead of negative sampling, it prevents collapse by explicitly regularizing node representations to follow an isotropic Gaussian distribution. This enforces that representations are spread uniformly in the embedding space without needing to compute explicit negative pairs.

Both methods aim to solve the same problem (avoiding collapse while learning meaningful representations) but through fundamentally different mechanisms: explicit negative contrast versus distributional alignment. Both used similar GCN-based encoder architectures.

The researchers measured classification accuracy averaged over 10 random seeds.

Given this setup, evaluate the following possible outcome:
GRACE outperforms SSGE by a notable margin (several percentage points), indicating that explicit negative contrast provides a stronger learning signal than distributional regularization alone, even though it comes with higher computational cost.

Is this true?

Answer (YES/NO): NO